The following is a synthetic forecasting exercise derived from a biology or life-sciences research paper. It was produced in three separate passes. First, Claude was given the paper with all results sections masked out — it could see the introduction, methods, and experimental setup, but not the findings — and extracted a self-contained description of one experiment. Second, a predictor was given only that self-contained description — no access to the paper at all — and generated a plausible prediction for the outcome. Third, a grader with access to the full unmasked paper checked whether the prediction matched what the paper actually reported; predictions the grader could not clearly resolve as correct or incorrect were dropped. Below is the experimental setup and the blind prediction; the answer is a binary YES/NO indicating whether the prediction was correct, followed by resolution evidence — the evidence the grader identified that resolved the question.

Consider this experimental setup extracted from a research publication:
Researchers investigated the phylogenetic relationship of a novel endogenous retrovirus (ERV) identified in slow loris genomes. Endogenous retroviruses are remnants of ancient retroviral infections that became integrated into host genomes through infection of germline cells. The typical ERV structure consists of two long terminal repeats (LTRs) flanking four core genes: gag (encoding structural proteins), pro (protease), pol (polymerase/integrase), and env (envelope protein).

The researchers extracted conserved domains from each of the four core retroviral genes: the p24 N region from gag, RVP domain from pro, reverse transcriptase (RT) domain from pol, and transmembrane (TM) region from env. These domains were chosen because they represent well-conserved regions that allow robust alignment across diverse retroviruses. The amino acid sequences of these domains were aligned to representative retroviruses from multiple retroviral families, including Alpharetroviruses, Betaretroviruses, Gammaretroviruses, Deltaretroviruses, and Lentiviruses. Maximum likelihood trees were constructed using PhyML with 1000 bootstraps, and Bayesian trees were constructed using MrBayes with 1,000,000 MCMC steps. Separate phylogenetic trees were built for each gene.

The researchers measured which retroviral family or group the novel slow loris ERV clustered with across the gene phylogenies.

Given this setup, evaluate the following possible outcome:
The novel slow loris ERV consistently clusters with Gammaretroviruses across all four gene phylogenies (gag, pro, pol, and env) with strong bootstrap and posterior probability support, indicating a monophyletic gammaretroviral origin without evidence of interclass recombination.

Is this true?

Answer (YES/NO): NO